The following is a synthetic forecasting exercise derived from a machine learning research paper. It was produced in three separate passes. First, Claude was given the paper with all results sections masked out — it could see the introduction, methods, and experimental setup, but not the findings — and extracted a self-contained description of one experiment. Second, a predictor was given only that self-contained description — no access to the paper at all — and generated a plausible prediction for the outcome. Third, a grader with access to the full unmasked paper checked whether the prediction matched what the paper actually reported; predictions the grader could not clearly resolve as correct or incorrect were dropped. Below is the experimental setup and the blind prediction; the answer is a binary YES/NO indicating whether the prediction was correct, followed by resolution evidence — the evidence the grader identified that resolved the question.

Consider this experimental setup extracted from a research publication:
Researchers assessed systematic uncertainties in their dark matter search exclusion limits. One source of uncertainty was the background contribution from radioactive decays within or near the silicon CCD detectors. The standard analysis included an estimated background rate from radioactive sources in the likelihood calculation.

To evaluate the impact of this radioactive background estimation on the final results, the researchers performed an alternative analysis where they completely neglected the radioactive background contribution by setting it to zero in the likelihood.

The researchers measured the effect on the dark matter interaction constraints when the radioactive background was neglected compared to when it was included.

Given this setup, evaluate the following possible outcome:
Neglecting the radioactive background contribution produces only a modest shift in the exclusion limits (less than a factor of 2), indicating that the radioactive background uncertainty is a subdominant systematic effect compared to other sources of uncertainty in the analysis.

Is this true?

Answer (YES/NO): NO